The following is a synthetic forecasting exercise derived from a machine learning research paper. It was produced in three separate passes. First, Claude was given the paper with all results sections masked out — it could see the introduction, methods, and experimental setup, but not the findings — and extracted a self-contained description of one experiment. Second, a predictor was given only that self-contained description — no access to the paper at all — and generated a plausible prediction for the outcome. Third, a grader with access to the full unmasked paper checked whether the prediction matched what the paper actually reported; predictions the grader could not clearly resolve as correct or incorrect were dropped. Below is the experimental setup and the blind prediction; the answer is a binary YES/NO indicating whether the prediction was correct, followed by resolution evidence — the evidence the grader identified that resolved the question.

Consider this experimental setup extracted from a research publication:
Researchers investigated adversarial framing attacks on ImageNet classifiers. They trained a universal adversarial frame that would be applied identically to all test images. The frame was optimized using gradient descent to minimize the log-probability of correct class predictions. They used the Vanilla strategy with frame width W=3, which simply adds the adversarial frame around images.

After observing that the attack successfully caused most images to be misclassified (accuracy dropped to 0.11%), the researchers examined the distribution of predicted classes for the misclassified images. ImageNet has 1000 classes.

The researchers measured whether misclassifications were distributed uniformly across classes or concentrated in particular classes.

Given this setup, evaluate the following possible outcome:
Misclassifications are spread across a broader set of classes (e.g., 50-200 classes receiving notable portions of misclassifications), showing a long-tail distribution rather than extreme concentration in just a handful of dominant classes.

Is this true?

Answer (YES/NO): NO